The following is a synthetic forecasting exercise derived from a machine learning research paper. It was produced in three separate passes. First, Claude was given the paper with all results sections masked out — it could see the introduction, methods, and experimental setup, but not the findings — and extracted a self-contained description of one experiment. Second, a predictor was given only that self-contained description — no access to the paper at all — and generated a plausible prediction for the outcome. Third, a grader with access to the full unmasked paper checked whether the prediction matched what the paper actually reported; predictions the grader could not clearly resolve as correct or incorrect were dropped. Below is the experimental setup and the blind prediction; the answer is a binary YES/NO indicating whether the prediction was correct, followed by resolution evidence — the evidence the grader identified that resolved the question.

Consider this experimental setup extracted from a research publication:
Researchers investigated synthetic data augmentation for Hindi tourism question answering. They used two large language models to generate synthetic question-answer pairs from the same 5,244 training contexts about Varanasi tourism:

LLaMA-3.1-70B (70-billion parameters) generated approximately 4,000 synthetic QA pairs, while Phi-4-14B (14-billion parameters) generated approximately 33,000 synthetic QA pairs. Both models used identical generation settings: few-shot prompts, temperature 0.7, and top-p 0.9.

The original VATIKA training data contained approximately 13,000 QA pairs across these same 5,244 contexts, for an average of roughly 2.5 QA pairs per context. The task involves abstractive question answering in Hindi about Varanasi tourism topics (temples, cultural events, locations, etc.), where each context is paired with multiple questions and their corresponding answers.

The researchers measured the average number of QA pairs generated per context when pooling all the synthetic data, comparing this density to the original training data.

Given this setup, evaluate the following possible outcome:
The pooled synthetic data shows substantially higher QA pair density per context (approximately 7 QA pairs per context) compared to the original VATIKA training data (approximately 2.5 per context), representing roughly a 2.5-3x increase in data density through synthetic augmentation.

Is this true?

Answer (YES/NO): NO